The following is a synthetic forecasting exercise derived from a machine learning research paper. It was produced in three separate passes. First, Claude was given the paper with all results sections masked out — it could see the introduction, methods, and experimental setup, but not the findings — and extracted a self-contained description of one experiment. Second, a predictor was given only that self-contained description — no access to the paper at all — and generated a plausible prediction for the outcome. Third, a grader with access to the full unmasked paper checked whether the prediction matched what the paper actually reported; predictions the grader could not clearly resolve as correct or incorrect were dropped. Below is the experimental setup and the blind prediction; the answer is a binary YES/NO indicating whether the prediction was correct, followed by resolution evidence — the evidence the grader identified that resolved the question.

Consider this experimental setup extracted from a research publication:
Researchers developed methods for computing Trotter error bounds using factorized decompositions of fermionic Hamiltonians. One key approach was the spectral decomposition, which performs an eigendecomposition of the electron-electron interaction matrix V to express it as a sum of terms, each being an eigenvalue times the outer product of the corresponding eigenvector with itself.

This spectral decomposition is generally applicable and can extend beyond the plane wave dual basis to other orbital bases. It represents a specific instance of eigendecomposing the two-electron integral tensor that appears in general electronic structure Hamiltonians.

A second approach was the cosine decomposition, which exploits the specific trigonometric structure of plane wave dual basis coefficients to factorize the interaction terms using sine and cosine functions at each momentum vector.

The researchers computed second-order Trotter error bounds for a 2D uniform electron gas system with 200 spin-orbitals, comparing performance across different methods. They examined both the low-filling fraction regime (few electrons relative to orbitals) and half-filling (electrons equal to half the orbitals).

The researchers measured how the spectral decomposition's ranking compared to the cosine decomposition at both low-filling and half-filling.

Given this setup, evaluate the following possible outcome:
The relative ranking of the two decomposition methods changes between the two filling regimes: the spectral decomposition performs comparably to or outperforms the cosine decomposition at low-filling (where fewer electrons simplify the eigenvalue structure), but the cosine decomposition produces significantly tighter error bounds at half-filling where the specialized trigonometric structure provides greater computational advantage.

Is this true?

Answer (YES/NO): NO